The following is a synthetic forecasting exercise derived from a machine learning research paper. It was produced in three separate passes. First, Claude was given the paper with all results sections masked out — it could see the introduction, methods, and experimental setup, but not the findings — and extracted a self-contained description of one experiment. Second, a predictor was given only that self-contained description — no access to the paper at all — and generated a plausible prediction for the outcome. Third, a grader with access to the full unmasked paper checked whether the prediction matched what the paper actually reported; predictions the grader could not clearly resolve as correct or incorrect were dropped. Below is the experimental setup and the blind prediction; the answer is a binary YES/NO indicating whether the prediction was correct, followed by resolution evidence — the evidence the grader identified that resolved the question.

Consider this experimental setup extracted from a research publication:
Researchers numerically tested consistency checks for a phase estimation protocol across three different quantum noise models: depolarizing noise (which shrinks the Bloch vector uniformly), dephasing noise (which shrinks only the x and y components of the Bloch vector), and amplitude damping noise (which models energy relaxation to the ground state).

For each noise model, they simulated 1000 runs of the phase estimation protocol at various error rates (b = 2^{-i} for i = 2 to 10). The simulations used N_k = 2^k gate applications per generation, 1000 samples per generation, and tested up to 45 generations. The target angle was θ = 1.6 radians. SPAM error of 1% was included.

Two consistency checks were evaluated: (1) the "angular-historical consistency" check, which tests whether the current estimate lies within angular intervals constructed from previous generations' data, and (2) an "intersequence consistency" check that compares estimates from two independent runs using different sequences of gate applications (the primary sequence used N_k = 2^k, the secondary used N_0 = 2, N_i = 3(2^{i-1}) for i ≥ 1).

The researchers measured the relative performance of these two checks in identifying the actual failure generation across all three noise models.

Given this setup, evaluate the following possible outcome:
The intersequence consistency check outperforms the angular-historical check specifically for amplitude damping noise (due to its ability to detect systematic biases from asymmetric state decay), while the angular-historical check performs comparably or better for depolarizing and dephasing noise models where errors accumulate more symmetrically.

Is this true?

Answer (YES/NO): NO